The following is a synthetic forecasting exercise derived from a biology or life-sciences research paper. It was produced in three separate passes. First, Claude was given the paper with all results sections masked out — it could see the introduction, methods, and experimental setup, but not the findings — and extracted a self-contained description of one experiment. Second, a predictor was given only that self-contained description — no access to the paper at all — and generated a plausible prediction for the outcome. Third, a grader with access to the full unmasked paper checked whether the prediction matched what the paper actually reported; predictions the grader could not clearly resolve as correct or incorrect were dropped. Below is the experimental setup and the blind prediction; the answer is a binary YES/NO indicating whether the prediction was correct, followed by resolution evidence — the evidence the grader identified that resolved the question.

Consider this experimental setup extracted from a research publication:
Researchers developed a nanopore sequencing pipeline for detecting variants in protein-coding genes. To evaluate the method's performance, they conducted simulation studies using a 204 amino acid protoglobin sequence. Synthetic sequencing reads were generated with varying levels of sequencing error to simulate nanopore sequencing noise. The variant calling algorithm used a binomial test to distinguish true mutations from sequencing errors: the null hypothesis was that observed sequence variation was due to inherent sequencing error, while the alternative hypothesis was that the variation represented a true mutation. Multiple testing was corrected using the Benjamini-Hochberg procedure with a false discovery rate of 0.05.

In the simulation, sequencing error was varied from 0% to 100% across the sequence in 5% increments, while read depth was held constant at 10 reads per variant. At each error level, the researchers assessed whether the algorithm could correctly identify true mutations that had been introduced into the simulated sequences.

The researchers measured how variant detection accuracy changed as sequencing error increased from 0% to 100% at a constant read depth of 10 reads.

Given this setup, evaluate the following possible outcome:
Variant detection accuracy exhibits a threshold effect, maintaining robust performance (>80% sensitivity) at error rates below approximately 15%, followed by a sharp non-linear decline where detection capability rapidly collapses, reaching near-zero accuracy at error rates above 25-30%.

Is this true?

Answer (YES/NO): NO